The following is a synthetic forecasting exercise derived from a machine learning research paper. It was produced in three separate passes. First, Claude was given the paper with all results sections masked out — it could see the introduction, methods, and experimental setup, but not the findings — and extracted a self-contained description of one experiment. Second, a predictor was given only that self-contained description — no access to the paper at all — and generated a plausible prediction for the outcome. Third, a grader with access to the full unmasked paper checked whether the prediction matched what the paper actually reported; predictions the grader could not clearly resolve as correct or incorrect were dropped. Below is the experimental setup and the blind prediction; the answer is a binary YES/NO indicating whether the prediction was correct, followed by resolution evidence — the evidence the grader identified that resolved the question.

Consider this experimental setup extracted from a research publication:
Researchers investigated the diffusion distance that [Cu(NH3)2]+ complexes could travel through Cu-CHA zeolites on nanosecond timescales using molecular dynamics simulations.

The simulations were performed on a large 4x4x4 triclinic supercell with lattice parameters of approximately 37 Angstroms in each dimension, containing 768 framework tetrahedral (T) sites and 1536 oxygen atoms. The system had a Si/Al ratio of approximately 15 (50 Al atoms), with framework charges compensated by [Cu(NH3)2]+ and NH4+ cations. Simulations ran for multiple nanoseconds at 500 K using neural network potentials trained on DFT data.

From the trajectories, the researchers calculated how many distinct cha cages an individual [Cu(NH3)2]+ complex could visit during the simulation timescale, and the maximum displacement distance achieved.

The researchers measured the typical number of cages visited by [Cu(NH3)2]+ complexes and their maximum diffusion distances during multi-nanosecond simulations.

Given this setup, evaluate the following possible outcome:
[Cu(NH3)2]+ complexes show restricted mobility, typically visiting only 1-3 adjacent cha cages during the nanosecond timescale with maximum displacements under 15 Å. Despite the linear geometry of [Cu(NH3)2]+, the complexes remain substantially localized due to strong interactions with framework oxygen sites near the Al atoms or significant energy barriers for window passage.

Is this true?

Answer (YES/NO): NO